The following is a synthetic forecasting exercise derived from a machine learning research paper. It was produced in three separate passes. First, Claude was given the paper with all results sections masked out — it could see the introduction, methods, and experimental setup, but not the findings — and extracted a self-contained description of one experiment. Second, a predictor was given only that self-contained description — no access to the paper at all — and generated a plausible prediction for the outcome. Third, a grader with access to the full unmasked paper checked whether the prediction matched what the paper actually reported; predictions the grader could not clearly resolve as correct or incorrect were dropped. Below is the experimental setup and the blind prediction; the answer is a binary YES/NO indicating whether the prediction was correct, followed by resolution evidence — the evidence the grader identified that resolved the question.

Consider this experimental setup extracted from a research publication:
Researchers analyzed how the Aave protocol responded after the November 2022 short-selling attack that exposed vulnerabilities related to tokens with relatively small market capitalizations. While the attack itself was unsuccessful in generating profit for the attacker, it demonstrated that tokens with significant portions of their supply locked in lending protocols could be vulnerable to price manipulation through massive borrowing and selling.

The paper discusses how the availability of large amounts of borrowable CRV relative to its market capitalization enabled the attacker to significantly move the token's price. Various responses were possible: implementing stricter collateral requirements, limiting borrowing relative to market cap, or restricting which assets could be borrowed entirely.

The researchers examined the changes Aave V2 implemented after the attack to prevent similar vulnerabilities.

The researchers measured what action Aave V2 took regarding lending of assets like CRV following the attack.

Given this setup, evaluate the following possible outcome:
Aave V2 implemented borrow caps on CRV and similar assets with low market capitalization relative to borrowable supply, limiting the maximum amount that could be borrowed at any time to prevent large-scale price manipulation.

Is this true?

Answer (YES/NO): NO